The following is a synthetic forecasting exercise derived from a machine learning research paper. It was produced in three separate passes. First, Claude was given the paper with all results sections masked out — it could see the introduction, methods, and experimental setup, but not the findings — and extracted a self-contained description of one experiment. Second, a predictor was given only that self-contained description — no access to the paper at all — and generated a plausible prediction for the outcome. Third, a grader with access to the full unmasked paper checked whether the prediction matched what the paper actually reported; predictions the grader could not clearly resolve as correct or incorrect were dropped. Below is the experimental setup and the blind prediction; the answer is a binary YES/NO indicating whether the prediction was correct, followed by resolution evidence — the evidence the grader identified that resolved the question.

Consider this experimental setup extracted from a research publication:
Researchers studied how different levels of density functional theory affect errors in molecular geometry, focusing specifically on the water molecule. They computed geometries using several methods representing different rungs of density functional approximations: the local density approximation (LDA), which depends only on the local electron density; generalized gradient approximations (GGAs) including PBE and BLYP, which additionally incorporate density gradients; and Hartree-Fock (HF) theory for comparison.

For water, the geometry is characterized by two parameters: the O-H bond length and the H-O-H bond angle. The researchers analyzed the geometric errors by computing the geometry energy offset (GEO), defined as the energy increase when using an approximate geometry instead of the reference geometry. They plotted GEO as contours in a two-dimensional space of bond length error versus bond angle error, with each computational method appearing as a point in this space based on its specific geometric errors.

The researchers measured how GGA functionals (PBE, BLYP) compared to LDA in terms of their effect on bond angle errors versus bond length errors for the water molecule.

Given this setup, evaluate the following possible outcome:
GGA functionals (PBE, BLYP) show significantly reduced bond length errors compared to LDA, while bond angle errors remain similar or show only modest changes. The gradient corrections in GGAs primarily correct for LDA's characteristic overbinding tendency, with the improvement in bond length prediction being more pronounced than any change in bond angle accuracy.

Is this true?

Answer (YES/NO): NO